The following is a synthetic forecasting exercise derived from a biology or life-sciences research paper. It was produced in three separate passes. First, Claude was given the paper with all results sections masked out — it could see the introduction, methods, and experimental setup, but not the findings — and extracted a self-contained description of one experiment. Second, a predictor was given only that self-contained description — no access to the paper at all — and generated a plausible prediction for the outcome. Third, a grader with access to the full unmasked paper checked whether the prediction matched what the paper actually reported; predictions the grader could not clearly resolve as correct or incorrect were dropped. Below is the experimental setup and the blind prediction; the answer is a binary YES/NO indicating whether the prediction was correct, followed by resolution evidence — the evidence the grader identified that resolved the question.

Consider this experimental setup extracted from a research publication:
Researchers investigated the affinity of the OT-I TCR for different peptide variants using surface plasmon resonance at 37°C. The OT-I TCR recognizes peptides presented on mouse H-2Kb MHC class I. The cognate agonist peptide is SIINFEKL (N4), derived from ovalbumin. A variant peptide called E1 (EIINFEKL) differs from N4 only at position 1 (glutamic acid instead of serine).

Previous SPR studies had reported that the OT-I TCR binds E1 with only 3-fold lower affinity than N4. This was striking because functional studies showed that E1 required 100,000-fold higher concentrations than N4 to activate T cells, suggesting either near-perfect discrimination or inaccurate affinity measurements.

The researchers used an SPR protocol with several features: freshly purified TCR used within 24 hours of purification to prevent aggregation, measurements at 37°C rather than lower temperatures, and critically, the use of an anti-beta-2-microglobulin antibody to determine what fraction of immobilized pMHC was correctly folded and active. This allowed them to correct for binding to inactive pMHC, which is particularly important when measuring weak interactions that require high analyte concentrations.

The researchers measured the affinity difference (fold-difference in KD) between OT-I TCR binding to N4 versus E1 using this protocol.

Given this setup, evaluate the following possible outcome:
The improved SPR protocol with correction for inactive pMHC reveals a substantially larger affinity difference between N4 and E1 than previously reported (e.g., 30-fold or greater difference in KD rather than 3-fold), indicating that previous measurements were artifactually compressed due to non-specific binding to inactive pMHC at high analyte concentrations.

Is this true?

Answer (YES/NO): YES